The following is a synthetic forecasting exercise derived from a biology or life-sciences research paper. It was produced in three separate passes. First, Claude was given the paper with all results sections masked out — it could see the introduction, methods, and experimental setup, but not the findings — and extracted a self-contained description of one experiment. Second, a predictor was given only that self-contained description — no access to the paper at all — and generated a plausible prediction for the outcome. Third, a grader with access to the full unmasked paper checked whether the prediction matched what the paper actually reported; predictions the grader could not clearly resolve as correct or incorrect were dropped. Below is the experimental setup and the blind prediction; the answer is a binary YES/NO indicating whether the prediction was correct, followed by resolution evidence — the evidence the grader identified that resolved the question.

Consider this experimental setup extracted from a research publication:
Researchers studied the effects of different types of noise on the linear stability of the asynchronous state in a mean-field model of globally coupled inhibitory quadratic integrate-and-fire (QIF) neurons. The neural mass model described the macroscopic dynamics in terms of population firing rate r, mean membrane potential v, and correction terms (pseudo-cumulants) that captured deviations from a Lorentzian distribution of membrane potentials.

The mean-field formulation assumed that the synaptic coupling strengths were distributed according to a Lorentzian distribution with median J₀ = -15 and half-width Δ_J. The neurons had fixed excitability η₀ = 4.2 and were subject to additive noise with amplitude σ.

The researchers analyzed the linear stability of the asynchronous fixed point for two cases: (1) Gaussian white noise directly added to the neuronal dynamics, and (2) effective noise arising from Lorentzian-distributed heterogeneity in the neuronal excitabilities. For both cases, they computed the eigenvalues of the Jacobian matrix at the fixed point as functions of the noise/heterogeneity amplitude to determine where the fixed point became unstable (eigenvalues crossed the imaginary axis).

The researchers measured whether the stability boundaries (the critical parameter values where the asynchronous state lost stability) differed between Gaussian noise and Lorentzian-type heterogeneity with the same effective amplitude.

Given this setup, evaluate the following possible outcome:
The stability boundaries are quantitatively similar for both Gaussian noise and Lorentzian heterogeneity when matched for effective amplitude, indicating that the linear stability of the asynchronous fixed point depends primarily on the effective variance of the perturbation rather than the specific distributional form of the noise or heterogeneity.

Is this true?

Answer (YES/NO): NO